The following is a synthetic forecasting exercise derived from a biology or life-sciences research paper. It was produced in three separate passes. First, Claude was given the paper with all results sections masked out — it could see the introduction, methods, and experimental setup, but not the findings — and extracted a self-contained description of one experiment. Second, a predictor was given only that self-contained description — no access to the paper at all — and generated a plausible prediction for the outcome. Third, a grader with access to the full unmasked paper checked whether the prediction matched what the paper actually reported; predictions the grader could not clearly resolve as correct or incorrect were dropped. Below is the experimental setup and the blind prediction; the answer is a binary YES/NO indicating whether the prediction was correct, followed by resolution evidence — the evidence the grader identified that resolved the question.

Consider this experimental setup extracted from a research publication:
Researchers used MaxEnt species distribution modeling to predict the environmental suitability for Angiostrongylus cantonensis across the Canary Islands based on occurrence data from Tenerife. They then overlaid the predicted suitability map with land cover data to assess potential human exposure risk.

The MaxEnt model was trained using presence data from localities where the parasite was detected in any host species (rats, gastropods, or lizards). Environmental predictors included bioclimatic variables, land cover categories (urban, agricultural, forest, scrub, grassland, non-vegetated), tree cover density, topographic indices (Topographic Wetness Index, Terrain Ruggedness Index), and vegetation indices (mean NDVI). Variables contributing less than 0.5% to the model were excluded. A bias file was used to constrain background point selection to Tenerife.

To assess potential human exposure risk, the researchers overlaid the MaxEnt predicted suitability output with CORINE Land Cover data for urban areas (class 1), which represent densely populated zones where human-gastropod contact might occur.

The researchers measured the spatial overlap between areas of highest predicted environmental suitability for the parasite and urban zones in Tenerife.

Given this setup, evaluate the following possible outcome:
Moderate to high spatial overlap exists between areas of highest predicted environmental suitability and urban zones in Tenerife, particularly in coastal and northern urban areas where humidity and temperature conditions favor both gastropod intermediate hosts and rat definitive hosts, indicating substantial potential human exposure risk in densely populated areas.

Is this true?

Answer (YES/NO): NO